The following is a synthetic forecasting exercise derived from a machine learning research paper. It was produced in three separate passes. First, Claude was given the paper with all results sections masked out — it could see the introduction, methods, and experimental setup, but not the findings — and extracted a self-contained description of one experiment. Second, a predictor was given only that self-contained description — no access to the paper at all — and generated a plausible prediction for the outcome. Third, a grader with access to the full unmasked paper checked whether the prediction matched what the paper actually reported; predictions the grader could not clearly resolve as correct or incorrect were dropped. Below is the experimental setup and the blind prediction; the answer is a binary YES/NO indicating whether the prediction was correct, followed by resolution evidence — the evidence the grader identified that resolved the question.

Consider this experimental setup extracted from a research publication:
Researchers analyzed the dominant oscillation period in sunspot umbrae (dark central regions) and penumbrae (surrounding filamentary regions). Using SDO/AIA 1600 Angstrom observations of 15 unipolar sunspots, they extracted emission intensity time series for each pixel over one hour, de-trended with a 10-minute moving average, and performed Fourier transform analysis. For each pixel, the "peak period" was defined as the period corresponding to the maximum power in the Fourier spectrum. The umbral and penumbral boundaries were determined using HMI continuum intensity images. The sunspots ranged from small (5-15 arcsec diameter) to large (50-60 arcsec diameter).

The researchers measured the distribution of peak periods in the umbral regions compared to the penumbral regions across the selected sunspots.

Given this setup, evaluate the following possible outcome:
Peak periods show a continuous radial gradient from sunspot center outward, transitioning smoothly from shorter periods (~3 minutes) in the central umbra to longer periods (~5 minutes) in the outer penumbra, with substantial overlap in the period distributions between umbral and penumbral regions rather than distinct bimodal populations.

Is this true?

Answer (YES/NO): NO